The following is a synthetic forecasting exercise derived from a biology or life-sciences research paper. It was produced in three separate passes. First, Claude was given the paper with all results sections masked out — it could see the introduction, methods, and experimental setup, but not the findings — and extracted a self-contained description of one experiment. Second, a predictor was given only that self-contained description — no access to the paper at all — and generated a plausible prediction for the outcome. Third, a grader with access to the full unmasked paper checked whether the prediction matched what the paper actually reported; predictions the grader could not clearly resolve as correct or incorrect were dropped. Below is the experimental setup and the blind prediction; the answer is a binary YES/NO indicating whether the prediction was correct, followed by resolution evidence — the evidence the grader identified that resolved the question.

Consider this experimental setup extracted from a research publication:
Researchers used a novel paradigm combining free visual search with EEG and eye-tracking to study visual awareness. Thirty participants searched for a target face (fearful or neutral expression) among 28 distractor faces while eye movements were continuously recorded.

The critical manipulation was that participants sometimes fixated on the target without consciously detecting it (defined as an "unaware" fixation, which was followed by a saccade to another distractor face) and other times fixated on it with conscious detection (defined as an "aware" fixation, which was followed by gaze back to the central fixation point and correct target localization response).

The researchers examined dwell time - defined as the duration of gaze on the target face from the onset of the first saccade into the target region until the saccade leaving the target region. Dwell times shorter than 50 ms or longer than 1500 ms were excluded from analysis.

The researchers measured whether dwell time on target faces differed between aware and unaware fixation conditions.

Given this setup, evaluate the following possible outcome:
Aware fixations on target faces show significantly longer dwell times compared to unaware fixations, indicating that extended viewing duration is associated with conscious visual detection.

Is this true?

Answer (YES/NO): YES